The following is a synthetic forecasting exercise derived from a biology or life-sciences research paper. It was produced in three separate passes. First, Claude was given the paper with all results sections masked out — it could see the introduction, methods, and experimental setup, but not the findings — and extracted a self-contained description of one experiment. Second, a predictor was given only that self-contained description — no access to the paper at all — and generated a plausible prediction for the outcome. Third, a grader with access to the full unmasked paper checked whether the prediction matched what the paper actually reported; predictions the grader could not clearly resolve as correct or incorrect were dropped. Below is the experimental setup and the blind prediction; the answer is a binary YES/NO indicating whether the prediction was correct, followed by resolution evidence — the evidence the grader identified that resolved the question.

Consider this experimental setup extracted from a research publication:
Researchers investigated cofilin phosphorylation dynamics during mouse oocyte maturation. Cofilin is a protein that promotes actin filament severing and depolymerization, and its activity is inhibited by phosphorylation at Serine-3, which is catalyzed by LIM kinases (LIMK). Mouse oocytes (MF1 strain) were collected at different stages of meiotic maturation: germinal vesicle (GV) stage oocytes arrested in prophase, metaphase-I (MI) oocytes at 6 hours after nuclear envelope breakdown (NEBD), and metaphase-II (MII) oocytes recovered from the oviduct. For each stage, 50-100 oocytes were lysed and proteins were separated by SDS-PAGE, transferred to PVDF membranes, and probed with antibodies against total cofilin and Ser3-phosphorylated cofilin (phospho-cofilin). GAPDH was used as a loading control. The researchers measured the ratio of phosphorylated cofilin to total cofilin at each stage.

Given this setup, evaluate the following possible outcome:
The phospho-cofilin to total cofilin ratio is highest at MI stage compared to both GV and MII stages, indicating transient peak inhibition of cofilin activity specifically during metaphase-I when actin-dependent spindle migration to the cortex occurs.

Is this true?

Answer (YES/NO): NO